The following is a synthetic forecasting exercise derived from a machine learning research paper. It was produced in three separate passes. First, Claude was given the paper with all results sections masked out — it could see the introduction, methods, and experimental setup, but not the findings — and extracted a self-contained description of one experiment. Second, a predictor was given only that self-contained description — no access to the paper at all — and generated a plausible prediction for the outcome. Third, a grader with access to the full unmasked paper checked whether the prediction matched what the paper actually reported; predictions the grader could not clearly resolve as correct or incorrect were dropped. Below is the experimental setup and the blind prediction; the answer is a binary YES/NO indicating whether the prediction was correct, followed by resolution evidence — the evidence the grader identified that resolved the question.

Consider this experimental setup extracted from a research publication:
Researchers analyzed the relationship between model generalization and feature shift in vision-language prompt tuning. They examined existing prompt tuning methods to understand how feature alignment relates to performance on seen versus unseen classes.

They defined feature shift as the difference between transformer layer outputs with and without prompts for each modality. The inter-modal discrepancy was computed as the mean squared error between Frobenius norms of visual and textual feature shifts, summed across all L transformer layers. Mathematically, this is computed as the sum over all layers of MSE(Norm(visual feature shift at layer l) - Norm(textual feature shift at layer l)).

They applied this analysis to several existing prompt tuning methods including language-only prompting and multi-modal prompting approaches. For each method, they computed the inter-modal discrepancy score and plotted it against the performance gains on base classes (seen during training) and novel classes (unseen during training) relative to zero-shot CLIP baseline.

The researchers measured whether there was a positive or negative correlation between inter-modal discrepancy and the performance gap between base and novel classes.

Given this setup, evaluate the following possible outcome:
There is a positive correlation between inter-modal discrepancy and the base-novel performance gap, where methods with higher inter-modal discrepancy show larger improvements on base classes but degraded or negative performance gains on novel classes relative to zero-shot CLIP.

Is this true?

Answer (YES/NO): NO